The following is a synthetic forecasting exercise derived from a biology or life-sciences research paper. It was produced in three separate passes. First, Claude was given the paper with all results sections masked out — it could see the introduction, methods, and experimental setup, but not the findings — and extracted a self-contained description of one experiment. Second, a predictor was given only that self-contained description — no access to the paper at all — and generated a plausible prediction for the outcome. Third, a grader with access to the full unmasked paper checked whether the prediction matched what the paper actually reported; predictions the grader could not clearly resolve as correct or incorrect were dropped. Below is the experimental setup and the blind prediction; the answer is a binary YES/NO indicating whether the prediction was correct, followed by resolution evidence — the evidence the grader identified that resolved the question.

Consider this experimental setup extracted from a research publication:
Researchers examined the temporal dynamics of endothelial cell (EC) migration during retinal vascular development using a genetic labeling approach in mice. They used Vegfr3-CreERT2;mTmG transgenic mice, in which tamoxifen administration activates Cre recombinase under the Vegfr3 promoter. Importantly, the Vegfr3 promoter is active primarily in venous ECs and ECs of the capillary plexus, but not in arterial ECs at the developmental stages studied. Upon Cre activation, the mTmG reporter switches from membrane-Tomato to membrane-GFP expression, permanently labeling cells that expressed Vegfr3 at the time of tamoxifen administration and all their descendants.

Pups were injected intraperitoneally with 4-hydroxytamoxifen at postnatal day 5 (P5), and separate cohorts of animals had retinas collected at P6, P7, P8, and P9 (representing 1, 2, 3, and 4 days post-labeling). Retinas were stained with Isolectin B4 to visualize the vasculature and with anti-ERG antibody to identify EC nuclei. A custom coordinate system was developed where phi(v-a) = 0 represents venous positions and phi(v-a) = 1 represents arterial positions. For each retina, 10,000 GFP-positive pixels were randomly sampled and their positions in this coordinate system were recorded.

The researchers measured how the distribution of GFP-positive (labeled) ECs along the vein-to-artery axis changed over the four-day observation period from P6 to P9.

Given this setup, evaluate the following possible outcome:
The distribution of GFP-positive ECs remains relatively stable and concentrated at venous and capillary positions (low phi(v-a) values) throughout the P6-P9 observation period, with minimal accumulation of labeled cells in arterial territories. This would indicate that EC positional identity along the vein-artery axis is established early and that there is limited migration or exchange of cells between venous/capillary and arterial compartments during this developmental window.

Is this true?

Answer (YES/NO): NO